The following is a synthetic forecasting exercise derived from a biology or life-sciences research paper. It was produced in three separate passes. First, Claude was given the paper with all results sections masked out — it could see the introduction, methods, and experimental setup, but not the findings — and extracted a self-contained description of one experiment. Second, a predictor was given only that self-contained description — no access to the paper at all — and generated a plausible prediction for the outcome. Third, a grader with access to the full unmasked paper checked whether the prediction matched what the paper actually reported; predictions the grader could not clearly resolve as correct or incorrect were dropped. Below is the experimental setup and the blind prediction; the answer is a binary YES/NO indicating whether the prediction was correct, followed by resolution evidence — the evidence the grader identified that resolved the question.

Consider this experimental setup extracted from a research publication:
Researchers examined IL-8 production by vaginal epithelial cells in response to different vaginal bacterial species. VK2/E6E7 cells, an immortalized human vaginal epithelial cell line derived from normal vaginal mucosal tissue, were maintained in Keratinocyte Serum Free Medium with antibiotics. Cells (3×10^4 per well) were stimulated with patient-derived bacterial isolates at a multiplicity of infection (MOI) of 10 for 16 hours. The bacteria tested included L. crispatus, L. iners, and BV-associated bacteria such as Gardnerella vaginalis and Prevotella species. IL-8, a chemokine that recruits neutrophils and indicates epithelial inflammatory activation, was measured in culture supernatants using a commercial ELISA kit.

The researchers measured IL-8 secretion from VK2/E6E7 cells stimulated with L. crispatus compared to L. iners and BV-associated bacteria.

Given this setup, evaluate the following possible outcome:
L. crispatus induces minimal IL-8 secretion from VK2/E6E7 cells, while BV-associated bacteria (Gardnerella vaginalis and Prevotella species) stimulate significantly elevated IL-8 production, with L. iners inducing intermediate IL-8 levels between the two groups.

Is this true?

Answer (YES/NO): NO